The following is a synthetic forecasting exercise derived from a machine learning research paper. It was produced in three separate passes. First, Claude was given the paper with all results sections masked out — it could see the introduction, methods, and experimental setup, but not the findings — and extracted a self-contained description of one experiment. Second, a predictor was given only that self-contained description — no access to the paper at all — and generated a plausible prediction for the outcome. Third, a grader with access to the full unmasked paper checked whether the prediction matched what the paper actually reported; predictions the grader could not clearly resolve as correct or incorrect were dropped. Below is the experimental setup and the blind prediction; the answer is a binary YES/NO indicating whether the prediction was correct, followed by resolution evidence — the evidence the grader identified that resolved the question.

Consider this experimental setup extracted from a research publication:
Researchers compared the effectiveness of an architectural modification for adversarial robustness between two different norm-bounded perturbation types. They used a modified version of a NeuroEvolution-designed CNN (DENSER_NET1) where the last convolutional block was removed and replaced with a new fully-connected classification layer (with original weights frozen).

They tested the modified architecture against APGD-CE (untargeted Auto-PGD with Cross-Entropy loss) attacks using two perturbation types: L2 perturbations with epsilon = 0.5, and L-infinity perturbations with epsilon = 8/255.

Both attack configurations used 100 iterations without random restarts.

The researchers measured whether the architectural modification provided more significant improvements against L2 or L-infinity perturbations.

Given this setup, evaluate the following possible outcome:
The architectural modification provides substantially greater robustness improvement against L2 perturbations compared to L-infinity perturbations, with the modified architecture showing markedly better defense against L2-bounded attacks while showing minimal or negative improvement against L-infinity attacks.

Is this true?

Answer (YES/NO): NO